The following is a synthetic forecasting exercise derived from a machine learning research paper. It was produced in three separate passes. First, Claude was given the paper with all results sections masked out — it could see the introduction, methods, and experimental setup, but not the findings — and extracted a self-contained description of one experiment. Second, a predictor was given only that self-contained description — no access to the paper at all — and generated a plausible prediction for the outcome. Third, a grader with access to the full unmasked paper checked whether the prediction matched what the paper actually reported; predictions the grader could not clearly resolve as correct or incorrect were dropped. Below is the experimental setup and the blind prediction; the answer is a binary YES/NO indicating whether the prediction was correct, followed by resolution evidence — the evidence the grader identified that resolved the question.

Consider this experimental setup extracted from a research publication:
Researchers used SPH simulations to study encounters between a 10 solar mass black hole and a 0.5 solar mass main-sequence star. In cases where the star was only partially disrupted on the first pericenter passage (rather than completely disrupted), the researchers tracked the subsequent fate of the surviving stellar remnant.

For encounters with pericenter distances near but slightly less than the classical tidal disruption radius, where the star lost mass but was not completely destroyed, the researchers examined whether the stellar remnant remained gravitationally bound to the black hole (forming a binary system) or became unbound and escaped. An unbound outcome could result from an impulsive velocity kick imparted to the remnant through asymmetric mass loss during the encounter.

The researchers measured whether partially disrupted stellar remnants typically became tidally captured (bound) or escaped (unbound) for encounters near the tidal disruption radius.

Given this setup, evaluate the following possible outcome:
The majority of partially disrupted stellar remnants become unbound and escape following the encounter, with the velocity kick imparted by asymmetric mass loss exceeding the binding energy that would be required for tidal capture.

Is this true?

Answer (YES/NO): YES